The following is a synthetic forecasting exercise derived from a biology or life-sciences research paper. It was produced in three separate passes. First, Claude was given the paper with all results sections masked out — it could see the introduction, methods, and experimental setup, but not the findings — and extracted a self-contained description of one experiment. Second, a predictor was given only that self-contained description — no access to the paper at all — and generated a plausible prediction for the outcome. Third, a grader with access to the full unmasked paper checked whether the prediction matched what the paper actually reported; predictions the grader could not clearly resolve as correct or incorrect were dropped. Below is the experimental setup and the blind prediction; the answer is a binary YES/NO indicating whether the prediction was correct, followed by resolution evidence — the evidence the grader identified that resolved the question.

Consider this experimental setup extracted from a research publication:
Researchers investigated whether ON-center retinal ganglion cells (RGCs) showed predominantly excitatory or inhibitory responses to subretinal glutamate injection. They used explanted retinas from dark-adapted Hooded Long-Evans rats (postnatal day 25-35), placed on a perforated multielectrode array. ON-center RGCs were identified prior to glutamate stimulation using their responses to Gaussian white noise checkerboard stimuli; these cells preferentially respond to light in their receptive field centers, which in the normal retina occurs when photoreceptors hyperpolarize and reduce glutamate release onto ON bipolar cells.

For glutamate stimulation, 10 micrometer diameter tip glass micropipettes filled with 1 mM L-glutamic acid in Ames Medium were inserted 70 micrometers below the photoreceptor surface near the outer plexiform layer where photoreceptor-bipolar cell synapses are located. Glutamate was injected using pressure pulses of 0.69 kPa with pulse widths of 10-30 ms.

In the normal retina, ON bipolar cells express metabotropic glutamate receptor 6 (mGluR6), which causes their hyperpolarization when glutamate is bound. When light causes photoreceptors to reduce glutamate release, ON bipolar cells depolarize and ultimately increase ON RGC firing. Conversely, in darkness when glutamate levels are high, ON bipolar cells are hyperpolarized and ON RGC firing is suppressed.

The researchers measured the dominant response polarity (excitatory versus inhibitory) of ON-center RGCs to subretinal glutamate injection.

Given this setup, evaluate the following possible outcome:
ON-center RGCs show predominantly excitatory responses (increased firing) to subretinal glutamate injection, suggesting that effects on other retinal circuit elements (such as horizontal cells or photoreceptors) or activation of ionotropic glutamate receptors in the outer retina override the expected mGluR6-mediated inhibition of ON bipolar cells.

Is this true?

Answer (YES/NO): YES